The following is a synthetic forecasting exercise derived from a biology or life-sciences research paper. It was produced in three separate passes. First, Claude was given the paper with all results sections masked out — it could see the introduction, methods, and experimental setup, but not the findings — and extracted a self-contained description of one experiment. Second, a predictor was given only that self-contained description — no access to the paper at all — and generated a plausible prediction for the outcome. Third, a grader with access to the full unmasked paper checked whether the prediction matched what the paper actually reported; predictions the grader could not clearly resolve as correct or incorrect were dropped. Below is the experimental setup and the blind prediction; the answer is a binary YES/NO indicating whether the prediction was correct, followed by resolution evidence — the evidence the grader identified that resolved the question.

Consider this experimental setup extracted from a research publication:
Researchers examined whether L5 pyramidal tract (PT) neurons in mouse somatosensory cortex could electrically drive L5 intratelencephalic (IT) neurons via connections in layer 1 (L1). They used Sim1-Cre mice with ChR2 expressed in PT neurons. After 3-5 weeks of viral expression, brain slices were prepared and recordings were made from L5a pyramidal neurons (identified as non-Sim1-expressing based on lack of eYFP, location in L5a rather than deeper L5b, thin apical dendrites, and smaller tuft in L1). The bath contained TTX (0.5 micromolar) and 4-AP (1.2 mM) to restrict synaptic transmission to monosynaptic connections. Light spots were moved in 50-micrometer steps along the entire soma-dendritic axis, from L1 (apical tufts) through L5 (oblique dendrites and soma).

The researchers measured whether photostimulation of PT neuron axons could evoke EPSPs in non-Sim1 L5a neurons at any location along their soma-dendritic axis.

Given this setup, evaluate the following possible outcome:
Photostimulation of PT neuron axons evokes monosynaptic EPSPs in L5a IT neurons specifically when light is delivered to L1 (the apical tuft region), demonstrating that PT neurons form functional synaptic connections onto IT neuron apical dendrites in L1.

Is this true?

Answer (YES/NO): NO